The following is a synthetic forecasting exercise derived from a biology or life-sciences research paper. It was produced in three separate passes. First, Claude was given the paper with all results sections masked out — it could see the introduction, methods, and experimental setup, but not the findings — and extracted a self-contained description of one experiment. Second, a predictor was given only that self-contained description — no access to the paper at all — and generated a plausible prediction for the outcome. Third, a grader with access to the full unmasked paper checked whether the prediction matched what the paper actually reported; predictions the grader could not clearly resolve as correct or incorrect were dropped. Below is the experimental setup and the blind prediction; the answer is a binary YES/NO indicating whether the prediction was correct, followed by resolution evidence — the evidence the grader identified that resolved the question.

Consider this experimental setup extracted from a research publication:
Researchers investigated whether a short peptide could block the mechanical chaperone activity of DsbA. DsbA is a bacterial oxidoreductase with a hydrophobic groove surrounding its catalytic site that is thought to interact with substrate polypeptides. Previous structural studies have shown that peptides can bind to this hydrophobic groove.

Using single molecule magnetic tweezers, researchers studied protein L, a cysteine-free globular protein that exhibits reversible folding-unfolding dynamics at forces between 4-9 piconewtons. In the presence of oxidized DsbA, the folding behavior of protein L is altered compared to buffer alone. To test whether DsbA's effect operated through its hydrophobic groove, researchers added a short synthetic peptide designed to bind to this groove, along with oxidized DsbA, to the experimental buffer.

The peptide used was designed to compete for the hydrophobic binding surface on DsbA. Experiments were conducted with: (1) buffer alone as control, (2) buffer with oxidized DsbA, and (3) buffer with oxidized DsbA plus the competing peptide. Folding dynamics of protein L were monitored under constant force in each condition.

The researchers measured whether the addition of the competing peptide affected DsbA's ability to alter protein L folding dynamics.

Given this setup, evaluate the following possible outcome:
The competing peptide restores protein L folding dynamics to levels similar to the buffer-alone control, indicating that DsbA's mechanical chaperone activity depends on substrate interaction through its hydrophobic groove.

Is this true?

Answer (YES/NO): YES